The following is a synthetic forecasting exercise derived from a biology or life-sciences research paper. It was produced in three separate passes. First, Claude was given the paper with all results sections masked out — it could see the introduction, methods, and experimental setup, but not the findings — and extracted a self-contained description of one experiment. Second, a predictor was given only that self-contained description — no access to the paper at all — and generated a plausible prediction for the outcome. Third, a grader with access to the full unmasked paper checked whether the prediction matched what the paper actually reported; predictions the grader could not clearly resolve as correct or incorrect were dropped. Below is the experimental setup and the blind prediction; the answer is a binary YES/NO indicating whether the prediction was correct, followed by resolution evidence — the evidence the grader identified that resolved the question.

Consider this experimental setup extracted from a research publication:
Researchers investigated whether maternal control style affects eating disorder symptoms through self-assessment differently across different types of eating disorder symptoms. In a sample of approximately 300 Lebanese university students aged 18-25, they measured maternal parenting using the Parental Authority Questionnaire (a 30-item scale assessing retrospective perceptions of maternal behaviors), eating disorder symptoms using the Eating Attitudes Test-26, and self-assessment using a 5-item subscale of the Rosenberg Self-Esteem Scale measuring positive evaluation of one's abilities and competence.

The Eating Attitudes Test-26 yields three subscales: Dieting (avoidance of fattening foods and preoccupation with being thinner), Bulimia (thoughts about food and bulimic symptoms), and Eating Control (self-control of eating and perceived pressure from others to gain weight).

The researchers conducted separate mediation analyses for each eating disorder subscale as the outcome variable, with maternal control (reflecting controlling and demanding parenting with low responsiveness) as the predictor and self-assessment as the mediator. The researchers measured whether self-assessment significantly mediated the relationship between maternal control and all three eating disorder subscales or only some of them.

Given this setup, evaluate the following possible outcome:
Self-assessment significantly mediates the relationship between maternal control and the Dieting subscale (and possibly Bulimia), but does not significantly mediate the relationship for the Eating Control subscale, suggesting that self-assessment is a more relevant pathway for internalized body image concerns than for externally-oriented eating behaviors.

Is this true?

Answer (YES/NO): NO